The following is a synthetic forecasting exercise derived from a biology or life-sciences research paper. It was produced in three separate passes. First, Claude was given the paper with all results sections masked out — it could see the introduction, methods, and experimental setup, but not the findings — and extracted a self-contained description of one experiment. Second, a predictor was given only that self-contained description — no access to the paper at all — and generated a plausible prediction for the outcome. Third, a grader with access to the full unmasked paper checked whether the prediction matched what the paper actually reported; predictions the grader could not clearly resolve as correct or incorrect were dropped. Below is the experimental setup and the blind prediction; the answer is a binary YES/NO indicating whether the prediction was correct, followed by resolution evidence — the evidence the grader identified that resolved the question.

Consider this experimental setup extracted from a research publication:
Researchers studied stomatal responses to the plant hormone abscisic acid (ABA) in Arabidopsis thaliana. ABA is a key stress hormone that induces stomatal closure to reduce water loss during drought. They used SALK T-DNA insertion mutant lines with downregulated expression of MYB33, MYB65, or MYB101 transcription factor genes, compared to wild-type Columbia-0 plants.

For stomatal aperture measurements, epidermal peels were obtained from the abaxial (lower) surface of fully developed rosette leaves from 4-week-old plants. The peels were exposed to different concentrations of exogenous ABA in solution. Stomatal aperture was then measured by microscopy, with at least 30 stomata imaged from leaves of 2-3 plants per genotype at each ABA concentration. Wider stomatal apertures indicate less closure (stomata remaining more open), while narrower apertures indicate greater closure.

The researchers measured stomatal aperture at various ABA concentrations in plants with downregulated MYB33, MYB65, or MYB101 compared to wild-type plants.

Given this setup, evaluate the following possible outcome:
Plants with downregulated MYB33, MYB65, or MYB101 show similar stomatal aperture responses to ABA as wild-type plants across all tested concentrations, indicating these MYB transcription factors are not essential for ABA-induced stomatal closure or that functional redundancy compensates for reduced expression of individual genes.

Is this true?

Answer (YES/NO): NO